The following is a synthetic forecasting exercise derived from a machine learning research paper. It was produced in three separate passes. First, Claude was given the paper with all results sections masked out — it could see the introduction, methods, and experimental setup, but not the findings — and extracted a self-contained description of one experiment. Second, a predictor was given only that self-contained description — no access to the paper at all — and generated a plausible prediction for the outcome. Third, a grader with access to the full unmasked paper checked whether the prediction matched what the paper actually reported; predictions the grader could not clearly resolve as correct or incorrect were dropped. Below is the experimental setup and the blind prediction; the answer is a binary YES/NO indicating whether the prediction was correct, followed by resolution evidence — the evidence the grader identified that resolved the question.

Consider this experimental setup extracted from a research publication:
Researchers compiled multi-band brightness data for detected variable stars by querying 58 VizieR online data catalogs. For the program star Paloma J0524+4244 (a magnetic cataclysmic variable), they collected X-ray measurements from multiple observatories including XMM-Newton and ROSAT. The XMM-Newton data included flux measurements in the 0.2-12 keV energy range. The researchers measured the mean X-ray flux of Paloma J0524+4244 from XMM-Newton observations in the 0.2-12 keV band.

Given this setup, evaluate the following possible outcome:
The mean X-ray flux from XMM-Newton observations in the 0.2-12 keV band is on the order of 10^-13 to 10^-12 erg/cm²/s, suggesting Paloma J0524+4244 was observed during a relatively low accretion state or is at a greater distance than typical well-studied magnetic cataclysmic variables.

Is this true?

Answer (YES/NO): NO